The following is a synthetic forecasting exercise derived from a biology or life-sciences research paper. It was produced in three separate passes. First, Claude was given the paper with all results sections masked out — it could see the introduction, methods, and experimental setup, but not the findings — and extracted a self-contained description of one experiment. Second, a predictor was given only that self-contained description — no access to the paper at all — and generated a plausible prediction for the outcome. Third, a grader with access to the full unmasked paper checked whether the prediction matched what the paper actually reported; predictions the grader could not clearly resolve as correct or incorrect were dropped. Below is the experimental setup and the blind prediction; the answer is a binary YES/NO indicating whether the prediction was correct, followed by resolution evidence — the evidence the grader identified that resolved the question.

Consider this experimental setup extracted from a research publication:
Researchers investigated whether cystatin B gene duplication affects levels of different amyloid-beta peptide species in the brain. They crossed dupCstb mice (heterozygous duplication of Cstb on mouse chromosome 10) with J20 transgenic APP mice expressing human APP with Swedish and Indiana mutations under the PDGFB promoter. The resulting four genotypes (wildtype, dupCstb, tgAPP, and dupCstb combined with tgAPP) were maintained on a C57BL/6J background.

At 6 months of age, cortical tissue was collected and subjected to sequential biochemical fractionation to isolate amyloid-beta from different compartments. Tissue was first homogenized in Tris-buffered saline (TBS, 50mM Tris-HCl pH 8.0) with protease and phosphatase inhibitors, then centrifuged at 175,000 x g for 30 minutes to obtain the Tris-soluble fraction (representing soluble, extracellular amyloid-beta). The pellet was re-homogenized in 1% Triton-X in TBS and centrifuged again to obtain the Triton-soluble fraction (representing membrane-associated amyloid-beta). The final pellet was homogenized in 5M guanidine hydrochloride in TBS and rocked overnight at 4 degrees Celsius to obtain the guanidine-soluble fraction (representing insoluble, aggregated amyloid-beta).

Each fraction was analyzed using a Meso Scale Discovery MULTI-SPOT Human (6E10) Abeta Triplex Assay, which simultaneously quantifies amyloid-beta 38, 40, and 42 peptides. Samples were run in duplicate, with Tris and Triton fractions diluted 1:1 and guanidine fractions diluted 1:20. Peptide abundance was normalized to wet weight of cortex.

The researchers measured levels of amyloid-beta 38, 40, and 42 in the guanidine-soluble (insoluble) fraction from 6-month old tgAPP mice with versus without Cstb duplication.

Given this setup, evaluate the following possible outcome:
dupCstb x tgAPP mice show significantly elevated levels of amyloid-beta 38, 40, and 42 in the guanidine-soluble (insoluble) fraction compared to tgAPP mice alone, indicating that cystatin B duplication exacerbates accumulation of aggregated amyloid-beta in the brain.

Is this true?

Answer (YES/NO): NO